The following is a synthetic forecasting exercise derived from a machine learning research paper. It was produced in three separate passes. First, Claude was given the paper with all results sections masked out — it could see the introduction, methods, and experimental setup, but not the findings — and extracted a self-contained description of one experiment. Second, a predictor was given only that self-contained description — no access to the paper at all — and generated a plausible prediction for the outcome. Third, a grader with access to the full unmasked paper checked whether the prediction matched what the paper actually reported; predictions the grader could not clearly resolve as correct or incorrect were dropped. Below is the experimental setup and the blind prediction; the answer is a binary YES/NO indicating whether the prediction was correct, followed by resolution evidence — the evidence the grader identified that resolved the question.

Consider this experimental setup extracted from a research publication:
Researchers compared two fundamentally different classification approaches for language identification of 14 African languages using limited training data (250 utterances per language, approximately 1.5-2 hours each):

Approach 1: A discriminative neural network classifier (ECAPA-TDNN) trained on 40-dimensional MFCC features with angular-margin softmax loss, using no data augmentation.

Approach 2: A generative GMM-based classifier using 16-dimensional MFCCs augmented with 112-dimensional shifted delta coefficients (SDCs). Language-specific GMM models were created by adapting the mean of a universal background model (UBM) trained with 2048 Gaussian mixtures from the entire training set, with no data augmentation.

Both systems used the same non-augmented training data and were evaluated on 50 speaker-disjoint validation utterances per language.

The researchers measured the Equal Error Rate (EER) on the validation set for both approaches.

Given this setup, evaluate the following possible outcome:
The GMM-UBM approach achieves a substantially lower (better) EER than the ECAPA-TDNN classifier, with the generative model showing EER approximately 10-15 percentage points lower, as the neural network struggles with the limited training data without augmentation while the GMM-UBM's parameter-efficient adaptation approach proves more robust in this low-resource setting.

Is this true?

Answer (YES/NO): NO